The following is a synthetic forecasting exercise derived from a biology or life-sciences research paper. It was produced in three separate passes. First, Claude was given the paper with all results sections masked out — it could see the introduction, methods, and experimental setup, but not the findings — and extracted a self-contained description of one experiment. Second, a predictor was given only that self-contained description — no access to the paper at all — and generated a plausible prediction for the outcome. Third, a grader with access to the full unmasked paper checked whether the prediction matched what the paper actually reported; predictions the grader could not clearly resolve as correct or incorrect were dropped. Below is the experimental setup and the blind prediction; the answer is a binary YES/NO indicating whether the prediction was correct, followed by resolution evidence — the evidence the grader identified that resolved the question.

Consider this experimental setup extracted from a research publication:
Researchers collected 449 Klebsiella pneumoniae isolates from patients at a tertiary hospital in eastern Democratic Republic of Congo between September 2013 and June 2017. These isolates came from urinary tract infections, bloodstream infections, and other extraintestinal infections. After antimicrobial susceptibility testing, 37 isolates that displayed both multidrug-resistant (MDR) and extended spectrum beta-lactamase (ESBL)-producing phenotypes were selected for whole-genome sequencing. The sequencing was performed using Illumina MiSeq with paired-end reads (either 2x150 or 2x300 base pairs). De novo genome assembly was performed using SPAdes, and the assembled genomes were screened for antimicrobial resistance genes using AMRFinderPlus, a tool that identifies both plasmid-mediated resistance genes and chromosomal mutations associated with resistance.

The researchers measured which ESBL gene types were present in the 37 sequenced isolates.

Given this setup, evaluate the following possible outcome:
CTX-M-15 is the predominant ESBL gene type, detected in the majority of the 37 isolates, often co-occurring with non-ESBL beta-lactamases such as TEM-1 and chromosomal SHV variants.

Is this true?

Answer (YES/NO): YES